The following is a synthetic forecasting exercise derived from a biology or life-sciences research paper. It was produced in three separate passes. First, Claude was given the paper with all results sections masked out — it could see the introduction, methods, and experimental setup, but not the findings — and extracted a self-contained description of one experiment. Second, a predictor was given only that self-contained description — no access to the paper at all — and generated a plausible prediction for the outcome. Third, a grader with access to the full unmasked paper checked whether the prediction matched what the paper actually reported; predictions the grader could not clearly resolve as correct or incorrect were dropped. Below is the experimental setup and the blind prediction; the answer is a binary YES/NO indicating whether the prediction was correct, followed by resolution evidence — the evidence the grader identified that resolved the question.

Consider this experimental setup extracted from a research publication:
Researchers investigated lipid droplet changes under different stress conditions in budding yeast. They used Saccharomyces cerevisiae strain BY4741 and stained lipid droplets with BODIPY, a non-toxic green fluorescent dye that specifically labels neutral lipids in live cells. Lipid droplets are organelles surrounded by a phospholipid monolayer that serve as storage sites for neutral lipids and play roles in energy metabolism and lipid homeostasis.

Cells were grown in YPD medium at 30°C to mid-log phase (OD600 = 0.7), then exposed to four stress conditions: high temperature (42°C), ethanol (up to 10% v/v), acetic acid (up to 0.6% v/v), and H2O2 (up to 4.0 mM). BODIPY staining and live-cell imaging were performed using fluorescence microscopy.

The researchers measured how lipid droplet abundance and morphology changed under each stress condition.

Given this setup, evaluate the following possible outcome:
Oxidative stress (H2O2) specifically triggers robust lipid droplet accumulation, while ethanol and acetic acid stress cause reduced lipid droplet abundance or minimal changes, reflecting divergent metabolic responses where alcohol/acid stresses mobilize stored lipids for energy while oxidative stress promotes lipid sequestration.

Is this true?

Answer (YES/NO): NO